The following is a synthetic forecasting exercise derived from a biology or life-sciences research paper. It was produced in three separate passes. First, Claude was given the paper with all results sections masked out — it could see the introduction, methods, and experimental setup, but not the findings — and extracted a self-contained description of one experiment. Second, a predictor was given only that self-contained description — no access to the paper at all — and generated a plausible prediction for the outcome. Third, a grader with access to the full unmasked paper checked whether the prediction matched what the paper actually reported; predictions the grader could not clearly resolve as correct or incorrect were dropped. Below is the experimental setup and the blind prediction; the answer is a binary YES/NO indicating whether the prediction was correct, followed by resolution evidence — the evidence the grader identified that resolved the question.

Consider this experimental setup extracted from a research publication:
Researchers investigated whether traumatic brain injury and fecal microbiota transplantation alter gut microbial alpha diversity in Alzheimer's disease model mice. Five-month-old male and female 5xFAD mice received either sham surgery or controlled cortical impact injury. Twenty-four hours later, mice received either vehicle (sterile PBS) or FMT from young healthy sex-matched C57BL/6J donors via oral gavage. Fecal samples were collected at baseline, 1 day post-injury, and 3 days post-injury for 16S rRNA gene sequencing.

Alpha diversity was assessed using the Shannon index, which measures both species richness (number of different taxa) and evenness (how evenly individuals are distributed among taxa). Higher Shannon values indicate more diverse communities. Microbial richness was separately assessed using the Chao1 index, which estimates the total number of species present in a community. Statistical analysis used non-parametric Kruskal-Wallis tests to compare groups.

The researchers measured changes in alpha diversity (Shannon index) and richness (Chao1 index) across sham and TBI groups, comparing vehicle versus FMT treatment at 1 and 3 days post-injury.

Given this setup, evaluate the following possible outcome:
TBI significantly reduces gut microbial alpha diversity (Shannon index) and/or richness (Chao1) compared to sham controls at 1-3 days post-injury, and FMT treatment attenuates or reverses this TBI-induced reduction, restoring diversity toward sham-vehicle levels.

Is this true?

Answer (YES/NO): NO